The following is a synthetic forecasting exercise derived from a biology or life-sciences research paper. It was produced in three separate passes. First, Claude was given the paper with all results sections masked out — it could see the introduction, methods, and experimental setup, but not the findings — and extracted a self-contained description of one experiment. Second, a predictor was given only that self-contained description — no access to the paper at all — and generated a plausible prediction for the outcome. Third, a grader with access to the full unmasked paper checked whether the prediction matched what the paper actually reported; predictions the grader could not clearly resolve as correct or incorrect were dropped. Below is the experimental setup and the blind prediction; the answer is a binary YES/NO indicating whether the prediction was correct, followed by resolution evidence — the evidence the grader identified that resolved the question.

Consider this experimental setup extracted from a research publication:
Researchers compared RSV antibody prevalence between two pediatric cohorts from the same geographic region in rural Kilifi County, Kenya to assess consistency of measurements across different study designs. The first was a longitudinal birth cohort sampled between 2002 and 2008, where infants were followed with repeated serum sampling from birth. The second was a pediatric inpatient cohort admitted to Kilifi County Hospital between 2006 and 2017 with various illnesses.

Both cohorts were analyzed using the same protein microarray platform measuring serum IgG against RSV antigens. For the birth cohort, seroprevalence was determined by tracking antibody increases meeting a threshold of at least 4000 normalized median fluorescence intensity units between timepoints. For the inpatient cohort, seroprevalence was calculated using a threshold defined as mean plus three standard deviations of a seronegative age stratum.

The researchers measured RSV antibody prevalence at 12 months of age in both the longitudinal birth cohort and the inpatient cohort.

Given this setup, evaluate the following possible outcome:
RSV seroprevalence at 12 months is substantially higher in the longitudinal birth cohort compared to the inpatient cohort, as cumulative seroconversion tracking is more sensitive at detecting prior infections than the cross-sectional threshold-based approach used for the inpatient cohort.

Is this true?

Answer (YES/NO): NO